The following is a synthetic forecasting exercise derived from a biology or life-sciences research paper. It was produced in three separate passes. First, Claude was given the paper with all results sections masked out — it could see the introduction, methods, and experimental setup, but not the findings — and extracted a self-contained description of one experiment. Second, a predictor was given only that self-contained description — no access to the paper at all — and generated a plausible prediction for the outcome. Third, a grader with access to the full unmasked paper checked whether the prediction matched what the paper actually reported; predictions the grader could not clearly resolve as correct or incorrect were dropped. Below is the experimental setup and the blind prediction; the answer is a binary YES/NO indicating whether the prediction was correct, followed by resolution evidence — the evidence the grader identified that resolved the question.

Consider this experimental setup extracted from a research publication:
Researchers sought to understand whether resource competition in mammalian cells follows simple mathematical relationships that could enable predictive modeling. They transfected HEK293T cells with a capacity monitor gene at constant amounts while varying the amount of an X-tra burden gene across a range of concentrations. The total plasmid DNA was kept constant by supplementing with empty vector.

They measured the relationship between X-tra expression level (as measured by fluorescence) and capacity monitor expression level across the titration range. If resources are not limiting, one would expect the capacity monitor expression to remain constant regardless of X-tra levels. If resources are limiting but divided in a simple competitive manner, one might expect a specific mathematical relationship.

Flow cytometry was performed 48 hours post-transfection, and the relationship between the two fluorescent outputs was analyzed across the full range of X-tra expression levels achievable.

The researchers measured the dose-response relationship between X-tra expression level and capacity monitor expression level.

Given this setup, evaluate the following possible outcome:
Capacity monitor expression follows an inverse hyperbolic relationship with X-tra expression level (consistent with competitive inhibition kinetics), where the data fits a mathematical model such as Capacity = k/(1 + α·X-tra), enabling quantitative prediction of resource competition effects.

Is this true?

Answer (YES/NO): YES